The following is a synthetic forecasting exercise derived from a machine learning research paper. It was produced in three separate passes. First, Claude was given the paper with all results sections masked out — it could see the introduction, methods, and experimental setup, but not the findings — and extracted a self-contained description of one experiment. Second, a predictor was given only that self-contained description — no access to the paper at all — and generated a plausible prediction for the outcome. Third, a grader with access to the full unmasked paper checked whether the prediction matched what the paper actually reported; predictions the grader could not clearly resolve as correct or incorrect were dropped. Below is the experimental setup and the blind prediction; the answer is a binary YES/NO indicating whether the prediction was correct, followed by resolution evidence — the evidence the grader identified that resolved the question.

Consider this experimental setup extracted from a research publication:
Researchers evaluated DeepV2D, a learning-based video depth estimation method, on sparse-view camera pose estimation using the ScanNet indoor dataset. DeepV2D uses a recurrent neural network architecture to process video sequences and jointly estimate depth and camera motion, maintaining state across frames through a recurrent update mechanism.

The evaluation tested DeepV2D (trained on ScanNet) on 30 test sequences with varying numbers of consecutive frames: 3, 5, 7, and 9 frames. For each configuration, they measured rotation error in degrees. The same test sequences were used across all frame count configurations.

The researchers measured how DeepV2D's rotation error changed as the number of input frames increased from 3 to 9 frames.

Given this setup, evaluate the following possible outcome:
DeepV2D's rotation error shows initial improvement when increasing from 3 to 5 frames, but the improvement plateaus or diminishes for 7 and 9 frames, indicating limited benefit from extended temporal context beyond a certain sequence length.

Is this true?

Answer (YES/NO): NO